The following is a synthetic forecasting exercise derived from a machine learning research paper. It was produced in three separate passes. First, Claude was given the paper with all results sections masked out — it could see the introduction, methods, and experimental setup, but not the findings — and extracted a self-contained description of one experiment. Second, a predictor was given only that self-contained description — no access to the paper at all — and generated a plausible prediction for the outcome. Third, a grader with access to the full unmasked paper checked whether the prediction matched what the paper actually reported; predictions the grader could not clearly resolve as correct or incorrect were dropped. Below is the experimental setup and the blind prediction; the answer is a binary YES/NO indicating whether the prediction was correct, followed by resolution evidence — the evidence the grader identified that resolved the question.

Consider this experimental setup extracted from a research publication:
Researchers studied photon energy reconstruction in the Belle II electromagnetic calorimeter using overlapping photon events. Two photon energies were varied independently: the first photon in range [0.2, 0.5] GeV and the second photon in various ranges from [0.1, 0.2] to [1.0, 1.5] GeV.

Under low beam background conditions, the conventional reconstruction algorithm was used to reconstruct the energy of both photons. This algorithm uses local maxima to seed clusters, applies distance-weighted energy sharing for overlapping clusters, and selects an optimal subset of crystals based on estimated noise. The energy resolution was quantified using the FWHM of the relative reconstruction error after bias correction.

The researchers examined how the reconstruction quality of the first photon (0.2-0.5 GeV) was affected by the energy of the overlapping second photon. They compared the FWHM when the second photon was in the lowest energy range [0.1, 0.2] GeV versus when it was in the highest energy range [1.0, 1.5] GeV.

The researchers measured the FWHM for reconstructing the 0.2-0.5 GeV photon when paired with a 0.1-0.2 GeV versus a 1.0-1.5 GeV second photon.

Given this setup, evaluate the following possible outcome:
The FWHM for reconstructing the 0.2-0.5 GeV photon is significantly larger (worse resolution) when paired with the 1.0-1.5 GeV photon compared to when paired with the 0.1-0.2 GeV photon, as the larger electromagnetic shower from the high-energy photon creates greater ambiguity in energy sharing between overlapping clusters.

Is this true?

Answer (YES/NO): NO